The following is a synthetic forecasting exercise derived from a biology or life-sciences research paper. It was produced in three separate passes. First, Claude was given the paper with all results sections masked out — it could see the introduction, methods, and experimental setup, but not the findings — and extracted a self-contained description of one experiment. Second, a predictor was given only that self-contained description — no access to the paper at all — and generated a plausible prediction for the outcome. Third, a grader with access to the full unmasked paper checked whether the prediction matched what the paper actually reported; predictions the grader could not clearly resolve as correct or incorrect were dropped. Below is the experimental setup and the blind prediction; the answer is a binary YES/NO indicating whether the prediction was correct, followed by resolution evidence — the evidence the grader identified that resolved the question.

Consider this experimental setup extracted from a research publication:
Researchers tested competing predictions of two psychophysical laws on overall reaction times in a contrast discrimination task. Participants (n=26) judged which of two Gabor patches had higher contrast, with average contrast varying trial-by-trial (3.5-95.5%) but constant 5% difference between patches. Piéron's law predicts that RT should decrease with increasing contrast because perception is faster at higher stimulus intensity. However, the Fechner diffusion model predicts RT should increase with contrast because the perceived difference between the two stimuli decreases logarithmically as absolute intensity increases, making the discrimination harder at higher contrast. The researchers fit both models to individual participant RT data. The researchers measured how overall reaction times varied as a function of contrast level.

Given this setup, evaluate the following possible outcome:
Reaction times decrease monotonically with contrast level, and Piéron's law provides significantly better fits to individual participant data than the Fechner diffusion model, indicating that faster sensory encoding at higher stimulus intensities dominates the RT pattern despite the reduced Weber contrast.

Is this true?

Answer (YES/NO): NO